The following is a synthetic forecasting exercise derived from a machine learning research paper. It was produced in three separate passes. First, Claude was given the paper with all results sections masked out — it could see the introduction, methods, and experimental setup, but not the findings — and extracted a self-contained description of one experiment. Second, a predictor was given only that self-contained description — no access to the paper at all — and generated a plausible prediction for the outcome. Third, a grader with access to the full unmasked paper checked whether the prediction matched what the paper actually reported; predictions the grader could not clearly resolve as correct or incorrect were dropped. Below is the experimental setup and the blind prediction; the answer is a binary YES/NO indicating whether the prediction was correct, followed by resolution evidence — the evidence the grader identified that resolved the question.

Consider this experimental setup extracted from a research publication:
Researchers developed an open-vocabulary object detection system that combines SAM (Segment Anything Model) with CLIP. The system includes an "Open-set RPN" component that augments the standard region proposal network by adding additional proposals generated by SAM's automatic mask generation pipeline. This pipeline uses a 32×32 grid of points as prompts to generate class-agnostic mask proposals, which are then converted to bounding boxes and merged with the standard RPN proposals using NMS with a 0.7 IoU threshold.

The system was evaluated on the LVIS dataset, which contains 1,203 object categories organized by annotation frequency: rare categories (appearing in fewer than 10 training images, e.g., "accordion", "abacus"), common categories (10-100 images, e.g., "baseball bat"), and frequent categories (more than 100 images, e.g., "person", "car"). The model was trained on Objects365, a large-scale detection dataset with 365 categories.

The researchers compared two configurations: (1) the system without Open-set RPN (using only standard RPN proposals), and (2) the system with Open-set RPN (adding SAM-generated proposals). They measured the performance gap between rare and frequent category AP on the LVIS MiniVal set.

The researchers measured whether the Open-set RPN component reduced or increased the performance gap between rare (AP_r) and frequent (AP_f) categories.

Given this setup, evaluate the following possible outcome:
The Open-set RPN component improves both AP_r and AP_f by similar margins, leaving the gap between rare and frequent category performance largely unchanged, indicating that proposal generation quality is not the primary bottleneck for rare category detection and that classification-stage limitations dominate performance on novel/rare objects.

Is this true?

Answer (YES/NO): NO